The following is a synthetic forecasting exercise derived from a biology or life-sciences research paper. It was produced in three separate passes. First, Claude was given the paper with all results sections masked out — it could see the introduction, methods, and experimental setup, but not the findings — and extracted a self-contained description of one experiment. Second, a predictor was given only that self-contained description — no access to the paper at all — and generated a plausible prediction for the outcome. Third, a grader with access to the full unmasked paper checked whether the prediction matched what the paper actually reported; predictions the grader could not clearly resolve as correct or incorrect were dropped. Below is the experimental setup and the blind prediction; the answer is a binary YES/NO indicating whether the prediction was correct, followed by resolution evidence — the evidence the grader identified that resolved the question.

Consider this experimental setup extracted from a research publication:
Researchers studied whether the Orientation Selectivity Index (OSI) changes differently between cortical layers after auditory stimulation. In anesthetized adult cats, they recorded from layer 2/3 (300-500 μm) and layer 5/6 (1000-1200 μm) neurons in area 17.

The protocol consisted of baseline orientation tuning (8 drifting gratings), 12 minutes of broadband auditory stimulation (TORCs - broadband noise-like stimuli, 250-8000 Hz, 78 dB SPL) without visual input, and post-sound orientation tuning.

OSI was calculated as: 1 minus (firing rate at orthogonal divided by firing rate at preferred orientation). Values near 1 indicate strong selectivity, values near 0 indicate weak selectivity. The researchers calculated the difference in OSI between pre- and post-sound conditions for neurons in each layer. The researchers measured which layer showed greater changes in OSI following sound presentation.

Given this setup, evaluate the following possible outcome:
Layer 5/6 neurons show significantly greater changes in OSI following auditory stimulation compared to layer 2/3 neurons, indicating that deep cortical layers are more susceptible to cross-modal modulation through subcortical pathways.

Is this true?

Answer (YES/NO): NO